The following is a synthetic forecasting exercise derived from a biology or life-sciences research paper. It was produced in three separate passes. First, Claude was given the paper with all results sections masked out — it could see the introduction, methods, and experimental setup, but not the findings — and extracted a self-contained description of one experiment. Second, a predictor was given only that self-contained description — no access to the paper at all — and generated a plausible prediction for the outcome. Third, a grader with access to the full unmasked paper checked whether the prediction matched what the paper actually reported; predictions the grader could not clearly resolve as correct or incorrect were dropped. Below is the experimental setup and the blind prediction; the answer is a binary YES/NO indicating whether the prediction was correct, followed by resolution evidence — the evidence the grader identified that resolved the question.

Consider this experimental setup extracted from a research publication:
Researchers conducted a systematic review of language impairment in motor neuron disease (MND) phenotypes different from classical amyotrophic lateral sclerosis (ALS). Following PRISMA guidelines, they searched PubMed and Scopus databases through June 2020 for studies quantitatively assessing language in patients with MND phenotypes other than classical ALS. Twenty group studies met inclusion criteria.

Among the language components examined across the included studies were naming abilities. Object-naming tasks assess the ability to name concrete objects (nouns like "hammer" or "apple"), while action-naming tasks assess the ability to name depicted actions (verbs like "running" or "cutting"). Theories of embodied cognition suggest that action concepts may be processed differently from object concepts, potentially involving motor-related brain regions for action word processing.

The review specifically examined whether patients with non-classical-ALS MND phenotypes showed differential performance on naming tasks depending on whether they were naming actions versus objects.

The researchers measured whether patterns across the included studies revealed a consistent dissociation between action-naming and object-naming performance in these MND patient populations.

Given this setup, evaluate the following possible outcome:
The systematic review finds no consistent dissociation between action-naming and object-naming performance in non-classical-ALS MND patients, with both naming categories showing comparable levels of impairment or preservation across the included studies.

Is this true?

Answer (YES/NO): NO